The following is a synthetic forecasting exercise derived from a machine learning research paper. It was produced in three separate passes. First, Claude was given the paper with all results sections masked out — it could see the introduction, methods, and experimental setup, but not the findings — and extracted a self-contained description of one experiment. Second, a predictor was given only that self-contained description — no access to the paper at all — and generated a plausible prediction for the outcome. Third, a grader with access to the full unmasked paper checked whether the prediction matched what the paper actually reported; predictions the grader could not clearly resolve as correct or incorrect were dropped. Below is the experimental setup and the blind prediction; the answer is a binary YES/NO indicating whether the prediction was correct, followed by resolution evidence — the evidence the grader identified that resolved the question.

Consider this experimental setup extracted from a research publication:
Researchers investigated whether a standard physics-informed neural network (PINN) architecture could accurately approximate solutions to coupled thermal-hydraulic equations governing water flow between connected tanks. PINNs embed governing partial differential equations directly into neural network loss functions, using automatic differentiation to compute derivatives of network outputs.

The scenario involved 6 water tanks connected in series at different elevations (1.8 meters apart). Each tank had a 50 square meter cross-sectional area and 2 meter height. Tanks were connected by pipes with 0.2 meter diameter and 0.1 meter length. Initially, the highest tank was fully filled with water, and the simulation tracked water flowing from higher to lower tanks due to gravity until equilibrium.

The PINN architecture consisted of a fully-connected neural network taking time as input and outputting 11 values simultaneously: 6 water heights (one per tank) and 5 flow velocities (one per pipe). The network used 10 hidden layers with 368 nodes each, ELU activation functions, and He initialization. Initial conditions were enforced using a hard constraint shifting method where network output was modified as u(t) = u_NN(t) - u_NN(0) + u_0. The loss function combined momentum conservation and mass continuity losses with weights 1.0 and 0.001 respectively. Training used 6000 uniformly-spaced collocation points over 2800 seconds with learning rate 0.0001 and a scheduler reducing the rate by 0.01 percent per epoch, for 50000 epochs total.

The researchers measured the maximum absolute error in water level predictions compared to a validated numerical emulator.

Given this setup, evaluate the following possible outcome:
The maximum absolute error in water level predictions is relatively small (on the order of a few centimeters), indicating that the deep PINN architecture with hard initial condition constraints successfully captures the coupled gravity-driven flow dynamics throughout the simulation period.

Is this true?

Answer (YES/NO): NO